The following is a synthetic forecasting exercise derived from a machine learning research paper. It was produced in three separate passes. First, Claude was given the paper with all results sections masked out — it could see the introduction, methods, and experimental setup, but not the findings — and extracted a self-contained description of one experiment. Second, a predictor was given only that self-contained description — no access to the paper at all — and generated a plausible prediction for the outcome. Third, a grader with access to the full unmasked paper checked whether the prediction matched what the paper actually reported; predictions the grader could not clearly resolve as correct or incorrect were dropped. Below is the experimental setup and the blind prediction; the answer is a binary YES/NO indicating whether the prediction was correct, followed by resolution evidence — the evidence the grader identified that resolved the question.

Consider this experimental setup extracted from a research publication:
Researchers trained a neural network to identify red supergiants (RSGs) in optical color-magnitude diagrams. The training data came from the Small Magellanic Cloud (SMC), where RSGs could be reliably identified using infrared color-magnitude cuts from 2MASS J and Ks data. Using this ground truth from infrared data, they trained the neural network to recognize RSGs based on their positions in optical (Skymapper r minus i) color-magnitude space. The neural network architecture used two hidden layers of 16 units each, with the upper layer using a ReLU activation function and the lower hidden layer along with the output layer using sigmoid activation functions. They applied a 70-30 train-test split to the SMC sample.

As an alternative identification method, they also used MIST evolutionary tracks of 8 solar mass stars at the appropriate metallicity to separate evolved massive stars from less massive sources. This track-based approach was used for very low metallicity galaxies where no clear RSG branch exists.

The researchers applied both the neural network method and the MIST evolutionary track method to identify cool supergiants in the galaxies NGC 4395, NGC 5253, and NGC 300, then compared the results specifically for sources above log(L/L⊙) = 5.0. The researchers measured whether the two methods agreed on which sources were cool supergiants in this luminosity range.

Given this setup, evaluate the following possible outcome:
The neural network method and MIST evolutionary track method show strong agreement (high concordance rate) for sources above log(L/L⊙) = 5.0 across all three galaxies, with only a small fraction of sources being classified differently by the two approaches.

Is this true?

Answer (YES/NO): YES